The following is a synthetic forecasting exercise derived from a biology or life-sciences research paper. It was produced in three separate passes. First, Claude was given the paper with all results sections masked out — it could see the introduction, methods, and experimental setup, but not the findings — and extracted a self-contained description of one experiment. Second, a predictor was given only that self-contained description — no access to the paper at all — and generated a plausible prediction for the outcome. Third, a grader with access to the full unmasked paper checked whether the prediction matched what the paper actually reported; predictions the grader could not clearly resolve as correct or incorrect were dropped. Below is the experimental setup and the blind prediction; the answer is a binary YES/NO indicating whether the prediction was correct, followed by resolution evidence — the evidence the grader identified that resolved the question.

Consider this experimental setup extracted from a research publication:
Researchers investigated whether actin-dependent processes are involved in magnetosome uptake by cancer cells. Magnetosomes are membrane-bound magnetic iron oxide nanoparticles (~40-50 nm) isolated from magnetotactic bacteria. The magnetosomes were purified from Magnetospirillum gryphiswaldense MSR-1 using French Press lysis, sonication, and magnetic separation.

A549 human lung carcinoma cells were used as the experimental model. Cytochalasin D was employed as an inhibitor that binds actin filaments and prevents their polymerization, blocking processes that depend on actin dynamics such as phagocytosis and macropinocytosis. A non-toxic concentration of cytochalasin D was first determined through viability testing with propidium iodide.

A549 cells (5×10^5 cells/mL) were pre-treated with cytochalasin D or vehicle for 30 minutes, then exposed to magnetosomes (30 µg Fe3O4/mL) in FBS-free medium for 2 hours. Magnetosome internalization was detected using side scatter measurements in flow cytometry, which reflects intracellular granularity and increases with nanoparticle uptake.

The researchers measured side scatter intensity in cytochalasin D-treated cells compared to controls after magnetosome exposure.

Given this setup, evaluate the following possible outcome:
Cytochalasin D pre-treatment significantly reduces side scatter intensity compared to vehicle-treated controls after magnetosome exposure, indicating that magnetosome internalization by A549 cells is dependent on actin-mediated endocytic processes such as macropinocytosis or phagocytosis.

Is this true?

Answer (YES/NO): YES